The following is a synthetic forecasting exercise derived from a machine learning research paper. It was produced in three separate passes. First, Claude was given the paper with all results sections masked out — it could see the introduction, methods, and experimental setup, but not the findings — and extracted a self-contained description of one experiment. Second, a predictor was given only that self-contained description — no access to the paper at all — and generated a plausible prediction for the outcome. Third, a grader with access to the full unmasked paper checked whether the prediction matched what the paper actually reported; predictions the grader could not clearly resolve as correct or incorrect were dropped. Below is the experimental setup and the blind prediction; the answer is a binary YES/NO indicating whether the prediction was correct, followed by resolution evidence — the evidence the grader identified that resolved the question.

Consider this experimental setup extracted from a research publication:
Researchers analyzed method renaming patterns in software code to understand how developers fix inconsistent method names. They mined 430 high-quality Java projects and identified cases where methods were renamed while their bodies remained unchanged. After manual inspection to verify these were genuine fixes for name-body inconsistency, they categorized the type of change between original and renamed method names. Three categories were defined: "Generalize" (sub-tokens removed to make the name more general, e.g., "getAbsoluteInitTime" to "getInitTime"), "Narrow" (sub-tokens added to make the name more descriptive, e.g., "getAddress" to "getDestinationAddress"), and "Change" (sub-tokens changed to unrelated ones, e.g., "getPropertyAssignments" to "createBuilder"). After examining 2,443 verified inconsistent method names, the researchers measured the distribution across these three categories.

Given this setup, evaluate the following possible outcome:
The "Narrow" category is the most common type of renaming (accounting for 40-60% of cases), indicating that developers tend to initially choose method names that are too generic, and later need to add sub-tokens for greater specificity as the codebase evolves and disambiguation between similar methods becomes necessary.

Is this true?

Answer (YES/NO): NO